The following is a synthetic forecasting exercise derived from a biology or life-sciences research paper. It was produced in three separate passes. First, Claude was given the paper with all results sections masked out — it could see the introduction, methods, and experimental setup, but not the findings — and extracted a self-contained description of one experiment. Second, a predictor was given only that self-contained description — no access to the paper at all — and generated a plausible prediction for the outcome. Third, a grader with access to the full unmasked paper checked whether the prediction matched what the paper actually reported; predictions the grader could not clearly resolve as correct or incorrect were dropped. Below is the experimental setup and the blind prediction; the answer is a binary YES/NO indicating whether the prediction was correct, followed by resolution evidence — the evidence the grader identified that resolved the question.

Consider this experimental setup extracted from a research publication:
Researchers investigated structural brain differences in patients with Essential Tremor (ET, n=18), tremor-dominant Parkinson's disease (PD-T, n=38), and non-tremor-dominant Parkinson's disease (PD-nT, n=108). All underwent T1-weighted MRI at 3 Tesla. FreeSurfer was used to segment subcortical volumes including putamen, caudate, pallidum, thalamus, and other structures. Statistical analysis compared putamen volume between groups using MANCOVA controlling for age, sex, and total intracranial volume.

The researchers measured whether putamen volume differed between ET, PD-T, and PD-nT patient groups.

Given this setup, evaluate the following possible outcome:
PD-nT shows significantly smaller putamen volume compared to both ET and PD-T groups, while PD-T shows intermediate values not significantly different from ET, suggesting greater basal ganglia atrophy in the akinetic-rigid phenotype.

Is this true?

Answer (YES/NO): NO